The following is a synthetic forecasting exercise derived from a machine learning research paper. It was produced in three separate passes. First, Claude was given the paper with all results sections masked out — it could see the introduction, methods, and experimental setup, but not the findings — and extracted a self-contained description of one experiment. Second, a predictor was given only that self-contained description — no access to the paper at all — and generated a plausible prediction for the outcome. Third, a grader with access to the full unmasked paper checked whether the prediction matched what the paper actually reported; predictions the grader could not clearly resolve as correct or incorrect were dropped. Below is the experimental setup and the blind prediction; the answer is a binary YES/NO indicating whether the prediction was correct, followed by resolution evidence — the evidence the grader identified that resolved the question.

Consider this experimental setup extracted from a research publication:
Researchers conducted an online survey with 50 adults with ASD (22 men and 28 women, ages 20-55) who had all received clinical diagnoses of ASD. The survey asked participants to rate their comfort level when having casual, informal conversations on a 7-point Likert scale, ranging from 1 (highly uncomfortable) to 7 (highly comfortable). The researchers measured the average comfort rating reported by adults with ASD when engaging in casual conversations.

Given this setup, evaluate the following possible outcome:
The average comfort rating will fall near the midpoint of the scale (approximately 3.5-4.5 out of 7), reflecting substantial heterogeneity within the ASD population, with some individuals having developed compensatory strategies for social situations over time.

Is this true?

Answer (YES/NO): NO